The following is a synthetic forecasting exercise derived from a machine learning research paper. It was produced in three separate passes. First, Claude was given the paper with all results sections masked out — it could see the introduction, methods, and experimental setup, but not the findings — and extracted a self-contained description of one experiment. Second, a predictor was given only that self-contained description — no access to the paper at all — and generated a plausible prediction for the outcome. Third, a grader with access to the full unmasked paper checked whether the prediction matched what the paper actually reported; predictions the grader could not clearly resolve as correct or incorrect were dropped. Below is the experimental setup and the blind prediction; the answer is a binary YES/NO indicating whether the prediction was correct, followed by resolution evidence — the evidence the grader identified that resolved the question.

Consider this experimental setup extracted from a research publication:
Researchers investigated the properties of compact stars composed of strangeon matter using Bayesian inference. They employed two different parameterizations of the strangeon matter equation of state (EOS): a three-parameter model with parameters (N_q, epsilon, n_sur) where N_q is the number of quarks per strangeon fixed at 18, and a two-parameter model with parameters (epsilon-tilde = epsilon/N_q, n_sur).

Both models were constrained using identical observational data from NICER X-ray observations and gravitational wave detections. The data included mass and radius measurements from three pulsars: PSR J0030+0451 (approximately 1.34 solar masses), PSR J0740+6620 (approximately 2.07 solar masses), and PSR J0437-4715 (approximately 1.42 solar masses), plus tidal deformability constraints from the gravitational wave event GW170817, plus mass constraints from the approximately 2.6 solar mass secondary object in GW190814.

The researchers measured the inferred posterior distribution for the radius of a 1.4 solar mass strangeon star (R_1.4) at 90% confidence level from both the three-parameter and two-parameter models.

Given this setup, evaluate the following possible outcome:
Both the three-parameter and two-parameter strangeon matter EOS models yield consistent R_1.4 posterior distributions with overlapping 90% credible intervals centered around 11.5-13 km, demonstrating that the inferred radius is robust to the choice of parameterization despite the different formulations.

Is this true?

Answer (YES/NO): NO